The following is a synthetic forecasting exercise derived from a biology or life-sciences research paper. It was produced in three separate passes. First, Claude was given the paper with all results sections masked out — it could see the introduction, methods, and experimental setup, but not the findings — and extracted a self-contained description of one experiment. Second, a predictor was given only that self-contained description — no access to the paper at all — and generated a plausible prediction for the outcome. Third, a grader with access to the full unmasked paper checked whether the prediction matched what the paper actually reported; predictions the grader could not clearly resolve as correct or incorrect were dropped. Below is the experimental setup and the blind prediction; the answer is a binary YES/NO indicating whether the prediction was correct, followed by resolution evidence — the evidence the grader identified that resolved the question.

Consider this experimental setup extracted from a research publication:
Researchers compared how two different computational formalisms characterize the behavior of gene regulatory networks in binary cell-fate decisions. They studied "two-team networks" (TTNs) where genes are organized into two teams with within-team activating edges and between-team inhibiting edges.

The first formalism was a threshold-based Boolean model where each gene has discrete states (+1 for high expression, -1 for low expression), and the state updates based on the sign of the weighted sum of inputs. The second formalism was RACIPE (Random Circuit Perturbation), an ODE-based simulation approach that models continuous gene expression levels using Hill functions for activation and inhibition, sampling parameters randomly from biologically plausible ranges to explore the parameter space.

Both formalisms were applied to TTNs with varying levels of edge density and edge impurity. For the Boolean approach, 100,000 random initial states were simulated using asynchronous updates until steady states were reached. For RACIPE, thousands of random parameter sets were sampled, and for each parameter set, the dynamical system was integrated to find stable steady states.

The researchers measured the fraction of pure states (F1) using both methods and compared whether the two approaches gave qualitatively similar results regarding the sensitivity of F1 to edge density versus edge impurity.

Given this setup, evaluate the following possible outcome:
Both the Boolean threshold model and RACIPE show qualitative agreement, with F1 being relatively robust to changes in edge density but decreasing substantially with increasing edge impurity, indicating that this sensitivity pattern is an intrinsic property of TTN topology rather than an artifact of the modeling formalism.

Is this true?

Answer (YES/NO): YES